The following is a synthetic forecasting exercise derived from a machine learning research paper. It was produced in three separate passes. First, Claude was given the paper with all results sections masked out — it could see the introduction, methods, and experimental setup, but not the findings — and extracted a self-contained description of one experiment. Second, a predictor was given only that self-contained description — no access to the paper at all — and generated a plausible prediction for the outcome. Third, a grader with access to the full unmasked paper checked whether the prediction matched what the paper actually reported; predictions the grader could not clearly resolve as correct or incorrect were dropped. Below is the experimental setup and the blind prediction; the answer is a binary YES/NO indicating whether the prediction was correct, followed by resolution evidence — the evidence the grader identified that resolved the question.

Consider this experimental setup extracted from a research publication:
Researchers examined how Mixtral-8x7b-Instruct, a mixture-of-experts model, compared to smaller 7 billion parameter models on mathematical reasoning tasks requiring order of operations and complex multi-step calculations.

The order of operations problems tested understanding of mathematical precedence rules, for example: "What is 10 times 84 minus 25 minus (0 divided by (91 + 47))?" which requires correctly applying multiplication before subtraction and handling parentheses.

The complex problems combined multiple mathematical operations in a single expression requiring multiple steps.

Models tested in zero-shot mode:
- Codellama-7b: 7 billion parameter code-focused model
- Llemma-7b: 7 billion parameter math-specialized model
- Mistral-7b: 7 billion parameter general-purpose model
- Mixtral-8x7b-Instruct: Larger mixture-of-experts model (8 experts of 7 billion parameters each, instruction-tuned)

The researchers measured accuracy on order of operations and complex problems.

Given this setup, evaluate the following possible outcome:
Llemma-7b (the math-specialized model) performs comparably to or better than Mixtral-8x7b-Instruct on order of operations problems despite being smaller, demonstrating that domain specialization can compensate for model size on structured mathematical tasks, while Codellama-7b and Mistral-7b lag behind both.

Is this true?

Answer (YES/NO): NO